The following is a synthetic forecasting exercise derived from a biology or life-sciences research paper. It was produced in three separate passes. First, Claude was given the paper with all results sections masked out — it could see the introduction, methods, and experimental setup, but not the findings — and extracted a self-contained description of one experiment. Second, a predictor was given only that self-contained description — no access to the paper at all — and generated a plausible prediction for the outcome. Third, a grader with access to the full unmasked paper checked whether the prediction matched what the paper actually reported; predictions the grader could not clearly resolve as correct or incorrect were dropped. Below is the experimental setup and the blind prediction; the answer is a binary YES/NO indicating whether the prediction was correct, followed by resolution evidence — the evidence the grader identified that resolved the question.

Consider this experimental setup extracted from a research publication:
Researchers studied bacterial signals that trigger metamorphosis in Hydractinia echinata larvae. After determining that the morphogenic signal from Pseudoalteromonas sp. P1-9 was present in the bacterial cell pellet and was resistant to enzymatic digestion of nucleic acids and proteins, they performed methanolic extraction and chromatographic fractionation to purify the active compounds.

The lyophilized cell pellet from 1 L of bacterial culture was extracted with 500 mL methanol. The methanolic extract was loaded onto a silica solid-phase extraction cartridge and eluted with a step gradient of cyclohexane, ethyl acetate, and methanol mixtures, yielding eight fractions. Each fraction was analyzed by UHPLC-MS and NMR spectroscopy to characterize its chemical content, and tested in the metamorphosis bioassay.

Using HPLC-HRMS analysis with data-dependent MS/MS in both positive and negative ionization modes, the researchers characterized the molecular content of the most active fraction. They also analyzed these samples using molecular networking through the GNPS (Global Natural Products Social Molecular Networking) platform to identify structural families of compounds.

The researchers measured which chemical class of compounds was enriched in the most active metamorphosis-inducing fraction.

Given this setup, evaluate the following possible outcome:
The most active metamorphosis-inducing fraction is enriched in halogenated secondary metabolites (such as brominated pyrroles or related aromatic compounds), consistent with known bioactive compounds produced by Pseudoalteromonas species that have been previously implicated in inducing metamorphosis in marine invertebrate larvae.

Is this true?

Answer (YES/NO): NO